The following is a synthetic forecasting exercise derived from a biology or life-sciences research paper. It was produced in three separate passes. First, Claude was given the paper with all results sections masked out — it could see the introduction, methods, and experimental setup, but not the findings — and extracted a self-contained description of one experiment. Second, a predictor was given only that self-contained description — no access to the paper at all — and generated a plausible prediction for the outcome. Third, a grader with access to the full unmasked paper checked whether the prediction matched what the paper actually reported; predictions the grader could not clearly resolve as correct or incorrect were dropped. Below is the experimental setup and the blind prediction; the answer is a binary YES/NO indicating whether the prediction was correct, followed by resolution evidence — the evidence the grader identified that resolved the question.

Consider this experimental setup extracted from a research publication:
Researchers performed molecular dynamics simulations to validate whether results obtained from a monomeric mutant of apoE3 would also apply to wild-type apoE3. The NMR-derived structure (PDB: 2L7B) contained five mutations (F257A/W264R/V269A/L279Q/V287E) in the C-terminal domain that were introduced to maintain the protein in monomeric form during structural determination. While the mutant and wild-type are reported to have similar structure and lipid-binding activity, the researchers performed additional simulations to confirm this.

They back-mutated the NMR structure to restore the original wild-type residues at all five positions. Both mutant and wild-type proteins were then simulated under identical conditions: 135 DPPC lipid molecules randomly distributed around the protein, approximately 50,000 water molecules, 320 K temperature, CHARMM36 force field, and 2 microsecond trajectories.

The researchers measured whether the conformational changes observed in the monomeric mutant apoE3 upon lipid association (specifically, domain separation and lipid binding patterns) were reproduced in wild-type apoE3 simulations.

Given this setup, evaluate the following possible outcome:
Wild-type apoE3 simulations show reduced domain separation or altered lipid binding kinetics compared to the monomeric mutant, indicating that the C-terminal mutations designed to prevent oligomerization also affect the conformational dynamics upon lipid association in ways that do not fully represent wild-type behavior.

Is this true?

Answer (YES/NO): NO